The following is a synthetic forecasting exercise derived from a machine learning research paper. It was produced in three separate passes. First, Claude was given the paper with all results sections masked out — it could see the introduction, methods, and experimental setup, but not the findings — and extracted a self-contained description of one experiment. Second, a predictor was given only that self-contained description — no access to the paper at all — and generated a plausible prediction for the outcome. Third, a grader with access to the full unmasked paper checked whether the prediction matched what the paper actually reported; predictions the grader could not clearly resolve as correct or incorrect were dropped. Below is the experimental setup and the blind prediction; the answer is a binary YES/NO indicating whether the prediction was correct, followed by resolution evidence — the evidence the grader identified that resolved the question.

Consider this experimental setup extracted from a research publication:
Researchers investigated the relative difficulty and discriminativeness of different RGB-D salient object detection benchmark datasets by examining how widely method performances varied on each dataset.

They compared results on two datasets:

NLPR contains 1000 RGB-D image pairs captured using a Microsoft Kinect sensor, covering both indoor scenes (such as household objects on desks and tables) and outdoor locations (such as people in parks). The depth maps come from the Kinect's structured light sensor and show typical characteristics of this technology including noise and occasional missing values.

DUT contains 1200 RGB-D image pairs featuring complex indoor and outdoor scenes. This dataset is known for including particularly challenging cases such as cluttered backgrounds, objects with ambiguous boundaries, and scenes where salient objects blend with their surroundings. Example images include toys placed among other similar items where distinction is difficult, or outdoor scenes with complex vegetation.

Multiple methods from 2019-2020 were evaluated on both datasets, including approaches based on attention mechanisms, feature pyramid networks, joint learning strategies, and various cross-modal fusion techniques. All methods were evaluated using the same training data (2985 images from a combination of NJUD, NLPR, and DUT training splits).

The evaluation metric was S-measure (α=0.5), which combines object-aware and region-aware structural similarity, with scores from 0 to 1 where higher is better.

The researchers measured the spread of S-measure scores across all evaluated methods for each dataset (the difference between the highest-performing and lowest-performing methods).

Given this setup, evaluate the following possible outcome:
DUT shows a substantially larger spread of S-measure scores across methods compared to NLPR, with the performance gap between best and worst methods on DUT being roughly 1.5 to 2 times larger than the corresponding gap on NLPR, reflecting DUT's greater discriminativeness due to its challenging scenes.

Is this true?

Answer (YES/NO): NO